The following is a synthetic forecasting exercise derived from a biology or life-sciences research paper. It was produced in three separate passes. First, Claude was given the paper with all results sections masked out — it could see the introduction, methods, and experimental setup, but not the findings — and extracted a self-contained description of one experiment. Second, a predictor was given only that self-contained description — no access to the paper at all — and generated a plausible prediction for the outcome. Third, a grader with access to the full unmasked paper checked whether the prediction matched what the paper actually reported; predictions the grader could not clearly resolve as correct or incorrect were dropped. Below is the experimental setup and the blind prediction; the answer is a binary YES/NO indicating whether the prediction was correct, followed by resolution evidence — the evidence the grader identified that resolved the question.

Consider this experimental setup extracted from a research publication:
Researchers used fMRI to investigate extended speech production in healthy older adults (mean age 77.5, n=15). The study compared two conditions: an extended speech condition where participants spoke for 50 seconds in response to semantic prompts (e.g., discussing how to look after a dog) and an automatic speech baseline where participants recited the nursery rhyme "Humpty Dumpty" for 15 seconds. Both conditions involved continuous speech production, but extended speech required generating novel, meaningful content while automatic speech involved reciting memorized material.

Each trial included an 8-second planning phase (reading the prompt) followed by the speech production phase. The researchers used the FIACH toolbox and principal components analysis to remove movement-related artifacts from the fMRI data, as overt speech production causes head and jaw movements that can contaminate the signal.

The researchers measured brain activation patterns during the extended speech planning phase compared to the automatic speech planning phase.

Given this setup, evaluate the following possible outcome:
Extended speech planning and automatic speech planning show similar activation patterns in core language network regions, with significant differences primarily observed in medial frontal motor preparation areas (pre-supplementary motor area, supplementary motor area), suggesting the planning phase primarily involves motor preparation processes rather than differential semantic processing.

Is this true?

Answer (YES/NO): NO